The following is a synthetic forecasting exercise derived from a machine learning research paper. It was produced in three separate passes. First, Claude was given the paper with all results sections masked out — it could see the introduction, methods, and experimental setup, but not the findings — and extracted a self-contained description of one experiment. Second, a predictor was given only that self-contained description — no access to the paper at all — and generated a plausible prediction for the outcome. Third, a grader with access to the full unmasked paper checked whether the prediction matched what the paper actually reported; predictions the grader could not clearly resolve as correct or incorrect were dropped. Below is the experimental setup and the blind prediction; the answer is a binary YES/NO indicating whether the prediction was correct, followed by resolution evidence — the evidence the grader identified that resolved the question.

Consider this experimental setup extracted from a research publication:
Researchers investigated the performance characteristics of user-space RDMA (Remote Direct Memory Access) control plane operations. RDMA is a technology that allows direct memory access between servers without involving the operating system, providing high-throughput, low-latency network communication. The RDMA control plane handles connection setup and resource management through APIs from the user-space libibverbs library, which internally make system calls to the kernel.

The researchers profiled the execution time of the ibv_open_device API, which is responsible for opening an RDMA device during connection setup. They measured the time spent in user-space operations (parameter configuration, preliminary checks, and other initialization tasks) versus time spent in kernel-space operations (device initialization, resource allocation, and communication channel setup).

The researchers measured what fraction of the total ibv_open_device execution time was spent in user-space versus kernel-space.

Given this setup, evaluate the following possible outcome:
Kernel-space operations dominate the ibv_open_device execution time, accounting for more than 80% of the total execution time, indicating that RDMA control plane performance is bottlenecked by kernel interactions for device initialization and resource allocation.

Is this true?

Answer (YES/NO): NO